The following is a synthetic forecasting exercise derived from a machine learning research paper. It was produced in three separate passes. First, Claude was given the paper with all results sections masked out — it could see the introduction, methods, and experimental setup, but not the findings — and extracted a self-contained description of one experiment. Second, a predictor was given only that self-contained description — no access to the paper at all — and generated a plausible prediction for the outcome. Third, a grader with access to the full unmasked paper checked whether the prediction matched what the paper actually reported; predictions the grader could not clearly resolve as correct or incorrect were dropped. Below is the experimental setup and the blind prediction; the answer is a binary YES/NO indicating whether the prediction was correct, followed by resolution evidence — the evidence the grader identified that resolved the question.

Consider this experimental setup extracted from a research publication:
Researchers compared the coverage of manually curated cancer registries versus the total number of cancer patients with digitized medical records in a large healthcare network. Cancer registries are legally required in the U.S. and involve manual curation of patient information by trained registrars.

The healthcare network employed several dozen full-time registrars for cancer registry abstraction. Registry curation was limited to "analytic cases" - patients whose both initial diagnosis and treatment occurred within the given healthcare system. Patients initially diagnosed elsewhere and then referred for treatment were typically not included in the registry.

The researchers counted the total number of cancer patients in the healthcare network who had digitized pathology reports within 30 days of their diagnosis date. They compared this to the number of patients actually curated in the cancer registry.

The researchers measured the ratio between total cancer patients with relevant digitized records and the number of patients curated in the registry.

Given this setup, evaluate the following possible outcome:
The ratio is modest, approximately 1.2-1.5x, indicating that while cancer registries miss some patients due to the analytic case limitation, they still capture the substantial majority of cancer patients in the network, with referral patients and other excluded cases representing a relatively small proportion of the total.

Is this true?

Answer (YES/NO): NO